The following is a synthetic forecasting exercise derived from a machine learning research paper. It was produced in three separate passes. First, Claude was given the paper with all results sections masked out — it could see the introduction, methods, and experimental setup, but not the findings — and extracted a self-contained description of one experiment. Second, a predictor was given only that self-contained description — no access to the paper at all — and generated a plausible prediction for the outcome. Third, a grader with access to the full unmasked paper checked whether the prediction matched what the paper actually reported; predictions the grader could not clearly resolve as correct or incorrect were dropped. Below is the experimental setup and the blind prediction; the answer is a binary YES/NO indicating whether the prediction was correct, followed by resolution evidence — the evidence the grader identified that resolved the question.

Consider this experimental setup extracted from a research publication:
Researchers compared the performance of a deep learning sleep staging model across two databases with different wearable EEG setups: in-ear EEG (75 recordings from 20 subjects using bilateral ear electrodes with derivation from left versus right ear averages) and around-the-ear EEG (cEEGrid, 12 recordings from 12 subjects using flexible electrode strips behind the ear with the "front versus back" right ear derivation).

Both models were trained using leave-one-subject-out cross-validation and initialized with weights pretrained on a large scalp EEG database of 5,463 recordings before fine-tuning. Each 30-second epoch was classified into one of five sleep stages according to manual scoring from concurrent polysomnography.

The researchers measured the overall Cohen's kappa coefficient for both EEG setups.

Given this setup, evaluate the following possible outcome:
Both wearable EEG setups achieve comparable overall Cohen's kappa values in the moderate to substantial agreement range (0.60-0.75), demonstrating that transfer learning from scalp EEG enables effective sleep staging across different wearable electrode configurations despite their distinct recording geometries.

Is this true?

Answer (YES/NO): NO